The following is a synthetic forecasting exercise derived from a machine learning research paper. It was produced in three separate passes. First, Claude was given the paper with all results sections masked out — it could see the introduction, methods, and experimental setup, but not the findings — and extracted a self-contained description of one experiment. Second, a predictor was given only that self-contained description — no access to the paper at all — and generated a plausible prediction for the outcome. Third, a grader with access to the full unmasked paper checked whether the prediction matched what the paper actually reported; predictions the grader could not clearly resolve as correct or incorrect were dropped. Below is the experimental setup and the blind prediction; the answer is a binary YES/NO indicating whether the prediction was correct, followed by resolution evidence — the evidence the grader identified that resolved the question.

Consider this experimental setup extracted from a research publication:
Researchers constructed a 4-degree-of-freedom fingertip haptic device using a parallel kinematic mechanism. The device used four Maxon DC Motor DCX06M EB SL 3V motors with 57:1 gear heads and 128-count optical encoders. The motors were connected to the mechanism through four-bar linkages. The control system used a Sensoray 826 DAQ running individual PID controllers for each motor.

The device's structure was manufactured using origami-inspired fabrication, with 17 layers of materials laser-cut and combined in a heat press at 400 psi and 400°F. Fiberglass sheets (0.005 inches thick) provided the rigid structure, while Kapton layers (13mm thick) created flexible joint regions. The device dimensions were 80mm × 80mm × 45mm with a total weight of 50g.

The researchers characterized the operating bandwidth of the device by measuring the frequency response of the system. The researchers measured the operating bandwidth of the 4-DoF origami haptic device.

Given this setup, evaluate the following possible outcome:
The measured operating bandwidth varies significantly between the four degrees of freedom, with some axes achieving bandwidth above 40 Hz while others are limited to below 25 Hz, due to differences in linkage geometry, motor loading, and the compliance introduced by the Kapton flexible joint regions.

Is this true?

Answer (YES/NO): NO